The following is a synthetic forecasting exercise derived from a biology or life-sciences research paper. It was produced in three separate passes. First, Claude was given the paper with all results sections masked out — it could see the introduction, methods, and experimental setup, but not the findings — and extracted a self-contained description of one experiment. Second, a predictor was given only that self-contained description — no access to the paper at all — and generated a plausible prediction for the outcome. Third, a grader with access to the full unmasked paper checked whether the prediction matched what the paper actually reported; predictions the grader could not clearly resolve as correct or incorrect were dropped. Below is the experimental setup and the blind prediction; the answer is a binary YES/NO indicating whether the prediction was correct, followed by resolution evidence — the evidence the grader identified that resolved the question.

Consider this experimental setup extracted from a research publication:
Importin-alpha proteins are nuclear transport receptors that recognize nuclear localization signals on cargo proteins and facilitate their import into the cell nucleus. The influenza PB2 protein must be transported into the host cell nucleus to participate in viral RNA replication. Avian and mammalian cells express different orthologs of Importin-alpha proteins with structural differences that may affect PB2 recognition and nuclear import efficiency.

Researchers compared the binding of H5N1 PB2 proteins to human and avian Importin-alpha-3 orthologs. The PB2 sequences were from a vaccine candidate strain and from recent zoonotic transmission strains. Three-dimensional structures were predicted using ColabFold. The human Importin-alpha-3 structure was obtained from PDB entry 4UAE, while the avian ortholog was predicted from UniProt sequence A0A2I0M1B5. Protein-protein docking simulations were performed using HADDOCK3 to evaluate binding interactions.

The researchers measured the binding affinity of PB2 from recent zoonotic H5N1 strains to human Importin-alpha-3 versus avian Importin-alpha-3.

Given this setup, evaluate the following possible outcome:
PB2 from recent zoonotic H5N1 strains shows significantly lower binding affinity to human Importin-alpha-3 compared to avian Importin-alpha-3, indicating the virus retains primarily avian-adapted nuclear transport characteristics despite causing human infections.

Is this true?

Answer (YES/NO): NO